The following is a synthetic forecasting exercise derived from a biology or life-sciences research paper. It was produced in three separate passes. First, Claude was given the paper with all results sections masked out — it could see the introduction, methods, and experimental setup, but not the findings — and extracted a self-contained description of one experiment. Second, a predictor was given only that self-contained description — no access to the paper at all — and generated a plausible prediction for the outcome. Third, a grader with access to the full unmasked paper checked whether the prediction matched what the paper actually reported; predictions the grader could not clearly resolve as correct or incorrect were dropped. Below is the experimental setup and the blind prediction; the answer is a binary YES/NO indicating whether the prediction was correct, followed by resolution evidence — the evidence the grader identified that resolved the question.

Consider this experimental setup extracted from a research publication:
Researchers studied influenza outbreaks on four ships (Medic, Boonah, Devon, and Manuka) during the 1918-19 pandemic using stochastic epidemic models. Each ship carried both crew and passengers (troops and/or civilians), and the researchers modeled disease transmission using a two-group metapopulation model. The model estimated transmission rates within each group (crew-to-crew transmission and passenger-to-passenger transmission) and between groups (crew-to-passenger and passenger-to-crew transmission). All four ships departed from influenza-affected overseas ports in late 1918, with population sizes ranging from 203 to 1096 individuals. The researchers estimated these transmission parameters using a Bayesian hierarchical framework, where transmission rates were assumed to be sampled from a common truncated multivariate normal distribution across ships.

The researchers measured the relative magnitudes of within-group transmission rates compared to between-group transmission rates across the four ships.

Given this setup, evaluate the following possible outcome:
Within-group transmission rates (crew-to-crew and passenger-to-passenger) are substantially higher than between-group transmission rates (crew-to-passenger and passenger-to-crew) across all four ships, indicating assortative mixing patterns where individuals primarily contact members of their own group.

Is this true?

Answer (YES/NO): YES